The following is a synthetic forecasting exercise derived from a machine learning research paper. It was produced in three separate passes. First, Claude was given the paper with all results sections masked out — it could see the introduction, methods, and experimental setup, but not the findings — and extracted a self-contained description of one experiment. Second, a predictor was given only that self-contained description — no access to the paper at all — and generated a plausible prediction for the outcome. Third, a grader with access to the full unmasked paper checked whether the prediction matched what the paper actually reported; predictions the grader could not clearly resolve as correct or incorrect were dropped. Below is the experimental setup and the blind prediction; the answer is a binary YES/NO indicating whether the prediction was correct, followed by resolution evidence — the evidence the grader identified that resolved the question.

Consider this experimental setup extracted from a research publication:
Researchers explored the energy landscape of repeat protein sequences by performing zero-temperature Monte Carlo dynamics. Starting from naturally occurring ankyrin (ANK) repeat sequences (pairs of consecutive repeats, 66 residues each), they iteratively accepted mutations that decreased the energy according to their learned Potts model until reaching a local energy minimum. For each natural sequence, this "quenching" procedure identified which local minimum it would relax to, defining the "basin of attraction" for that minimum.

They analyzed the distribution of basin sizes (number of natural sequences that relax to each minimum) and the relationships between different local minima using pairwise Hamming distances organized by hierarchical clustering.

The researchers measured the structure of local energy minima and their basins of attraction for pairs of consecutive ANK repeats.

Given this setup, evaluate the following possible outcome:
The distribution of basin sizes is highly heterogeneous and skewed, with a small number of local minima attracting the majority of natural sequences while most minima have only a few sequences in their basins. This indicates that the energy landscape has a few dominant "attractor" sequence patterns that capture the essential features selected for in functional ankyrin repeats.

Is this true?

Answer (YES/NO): YES